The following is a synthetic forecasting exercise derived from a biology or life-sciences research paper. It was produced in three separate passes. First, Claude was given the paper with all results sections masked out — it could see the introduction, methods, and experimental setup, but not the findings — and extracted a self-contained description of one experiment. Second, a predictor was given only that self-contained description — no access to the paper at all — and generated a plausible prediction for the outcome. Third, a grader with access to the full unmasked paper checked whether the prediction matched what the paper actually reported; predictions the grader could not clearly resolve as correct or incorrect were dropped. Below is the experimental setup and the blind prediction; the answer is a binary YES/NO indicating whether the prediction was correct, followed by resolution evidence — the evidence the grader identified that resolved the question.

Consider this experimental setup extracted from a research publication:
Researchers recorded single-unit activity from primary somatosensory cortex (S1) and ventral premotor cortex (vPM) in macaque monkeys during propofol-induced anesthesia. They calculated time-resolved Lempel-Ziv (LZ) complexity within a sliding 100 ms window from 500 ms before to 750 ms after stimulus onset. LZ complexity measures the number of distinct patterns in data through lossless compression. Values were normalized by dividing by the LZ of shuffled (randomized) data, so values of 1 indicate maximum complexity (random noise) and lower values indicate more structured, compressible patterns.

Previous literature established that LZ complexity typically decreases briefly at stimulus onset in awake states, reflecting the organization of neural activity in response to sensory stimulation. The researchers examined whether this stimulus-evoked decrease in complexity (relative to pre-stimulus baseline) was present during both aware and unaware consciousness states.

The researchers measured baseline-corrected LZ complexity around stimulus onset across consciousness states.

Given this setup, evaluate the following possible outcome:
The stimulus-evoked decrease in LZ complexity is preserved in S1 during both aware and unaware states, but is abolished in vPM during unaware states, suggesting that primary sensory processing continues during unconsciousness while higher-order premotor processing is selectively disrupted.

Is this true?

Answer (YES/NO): NO